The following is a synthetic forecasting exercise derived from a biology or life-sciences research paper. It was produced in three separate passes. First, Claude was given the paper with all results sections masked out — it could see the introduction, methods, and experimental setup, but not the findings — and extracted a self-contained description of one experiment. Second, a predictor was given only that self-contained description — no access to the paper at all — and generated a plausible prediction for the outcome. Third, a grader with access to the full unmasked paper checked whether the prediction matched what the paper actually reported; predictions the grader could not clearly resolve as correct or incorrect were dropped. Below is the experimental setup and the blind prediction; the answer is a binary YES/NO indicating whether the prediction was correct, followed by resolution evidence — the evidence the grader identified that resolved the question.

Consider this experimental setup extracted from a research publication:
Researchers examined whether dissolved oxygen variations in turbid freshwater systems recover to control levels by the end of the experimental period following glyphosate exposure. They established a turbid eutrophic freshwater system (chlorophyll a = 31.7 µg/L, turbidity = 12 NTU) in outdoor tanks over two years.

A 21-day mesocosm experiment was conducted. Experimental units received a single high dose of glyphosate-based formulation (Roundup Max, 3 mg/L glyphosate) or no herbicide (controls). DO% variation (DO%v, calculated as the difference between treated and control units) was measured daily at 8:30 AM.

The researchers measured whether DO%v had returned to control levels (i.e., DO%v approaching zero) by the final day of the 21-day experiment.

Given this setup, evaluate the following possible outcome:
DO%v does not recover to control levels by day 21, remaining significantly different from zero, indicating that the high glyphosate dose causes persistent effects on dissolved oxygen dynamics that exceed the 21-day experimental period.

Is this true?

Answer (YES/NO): YES